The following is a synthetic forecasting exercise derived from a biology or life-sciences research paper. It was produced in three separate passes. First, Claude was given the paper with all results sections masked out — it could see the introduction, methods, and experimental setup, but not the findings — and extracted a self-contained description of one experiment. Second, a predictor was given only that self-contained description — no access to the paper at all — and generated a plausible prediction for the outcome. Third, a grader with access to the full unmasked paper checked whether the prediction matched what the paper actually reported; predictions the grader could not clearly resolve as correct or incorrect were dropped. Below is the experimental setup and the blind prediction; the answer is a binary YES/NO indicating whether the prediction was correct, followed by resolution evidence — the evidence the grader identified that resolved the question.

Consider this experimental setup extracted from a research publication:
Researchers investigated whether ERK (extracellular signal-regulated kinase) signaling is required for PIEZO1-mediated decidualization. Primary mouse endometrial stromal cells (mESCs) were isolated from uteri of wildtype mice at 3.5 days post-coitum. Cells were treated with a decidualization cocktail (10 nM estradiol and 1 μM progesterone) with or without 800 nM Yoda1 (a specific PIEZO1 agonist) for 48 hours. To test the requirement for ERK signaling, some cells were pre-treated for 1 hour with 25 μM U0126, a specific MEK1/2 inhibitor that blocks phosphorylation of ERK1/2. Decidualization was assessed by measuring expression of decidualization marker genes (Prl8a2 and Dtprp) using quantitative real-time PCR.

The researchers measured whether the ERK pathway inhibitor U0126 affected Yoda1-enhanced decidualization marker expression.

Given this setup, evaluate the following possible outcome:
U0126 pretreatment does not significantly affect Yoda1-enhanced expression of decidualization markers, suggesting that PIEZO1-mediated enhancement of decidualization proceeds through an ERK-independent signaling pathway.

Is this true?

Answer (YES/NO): NO